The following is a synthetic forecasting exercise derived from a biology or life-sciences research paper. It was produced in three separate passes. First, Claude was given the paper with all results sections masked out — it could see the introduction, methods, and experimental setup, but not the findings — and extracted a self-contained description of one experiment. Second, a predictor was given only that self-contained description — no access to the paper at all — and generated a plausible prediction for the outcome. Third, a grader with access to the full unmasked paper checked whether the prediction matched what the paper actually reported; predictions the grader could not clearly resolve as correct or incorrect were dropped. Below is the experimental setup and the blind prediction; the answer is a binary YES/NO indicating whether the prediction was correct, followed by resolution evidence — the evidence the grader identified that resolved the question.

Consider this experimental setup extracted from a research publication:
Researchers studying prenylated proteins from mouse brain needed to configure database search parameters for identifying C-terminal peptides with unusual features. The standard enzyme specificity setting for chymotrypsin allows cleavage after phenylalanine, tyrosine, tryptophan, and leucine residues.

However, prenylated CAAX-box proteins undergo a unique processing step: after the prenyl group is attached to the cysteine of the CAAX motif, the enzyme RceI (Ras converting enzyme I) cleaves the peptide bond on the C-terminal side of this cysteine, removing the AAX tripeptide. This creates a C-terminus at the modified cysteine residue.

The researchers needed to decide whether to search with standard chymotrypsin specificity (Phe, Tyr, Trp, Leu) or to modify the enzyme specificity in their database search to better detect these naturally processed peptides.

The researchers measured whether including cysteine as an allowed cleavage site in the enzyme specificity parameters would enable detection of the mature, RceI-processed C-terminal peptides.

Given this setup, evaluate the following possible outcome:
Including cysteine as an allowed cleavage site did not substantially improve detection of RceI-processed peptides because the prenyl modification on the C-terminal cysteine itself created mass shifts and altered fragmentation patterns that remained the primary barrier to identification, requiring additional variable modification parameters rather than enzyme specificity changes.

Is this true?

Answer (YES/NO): NO